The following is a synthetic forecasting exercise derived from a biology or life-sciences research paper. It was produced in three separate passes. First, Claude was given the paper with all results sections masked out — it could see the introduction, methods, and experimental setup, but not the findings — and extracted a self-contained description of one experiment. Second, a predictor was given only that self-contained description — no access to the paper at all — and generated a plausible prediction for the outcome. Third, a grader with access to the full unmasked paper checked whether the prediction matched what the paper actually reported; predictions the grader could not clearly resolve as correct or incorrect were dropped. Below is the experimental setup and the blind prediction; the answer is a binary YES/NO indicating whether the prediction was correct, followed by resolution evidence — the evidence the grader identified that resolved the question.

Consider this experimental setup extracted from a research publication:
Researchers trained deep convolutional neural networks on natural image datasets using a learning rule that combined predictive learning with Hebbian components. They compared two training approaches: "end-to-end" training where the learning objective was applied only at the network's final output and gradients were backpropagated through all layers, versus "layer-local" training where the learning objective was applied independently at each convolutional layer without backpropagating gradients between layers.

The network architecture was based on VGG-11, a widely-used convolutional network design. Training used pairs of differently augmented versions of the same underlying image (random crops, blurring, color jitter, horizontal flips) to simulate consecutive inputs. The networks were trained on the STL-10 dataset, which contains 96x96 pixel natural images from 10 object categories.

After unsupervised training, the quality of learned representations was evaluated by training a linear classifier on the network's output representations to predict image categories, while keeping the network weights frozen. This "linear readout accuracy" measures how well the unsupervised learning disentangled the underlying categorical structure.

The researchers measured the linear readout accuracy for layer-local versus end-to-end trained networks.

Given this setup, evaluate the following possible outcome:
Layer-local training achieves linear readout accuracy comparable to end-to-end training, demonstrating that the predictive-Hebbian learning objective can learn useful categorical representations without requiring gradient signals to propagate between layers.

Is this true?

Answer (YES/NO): NO